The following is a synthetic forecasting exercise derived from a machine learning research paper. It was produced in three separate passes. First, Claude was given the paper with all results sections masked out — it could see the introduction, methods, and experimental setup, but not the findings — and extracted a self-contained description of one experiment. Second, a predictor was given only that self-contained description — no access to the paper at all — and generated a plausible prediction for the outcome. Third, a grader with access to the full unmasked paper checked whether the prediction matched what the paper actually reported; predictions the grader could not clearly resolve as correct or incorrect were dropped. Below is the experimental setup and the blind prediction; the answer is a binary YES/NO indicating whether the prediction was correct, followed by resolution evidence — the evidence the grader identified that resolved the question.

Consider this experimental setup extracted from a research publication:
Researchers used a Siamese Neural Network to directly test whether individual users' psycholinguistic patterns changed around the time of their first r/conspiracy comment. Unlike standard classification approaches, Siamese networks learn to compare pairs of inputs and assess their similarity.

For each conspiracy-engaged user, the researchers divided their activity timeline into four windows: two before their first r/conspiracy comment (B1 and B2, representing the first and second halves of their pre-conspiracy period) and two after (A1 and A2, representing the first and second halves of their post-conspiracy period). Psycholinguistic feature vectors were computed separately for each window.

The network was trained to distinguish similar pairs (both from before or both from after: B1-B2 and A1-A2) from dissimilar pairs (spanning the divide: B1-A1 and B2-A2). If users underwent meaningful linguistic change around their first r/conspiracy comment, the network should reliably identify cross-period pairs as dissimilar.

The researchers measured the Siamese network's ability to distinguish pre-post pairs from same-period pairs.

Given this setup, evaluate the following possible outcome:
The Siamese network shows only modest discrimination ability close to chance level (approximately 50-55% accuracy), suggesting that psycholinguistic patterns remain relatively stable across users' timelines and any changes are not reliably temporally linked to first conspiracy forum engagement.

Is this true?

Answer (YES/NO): YES